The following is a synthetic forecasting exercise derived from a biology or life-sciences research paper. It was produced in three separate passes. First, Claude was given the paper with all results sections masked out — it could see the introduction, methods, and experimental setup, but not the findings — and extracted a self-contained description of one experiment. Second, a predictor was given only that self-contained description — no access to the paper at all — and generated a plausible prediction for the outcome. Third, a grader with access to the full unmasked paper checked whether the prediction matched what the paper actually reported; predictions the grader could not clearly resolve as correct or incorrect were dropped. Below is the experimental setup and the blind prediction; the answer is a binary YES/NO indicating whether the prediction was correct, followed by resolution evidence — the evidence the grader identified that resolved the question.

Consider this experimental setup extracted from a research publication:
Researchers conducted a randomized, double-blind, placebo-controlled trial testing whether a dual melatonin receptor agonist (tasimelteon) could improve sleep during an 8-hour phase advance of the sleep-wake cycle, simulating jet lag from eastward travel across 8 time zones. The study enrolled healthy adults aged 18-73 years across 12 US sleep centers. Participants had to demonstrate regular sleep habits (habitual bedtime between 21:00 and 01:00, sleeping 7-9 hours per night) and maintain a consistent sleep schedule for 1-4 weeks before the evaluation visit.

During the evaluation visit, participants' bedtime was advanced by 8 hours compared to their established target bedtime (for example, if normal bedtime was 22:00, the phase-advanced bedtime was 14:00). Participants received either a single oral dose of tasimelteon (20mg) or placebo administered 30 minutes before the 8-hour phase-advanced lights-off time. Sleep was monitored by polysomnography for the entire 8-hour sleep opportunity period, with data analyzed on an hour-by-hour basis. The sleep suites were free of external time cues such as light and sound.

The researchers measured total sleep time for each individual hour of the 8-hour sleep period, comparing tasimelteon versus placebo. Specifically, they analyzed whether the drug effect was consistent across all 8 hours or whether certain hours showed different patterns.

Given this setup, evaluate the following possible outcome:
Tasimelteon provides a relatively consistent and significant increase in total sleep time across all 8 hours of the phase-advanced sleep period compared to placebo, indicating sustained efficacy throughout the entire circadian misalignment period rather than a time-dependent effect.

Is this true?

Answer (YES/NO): NO